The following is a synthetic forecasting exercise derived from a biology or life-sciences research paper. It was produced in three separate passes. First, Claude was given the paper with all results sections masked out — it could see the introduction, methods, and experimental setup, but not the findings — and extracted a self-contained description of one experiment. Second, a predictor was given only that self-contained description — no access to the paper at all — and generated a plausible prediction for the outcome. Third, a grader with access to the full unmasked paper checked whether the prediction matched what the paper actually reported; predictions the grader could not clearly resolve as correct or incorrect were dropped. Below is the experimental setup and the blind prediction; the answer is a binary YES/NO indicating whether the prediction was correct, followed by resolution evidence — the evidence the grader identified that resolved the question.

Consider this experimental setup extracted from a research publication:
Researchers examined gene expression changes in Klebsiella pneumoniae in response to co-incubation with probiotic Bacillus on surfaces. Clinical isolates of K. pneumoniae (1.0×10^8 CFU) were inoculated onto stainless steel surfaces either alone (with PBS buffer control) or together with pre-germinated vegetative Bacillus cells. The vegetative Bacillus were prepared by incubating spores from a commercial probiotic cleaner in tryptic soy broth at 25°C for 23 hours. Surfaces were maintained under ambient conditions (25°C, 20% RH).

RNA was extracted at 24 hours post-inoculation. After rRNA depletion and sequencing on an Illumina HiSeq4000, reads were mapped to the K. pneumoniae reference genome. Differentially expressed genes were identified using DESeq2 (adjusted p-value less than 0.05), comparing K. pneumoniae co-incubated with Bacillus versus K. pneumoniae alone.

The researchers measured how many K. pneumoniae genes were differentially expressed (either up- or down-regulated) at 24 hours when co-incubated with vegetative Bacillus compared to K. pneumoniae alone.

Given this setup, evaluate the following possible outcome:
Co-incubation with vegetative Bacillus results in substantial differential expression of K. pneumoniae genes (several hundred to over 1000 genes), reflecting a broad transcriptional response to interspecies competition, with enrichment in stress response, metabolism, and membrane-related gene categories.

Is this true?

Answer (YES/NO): NO